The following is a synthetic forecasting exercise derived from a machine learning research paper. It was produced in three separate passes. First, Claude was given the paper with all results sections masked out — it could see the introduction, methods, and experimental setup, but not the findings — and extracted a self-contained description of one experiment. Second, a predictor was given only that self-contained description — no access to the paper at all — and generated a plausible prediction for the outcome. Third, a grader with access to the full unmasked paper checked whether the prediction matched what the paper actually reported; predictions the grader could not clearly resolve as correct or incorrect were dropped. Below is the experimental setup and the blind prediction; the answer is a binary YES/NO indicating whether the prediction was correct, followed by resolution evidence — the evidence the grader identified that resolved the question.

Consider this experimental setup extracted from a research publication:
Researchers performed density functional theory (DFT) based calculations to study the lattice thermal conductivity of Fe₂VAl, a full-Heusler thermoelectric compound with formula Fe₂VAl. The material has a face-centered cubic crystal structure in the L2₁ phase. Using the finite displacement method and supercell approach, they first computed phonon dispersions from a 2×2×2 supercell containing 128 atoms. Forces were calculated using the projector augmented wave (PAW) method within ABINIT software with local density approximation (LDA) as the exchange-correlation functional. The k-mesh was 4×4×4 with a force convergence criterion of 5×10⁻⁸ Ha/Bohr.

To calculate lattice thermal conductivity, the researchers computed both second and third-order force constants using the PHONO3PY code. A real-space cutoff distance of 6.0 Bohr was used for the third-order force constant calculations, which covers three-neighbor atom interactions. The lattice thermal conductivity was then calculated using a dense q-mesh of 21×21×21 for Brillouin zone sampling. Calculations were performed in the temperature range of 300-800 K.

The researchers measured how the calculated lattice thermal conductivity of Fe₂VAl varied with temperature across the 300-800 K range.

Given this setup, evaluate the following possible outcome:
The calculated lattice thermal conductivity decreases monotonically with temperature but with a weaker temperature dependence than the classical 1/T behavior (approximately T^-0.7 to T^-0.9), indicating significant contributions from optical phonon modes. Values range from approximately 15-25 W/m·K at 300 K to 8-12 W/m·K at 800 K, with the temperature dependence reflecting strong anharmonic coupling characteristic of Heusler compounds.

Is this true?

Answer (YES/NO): NO